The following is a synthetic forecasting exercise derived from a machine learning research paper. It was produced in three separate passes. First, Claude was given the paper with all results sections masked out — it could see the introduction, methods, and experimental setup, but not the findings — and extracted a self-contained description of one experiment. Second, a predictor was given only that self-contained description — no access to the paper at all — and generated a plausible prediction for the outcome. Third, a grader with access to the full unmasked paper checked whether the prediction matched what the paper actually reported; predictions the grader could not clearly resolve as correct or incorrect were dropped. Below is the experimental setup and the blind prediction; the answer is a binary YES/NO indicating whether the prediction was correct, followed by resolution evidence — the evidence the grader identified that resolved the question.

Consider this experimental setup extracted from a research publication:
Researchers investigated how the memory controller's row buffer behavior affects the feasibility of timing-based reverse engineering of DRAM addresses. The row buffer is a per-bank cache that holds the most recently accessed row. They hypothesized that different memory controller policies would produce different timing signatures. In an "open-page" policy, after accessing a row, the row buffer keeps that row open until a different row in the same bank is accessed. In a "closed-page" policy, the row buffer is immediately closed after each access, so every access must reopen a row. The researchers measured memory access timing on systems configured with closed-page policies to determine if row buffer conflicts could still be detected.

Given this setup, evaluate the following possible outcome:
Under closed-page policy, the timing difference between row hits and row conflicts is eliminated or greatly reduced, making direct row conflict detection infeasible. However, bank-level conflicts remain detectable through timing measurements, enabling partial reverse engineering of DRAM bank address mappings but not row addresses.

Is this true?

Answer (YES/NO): NO